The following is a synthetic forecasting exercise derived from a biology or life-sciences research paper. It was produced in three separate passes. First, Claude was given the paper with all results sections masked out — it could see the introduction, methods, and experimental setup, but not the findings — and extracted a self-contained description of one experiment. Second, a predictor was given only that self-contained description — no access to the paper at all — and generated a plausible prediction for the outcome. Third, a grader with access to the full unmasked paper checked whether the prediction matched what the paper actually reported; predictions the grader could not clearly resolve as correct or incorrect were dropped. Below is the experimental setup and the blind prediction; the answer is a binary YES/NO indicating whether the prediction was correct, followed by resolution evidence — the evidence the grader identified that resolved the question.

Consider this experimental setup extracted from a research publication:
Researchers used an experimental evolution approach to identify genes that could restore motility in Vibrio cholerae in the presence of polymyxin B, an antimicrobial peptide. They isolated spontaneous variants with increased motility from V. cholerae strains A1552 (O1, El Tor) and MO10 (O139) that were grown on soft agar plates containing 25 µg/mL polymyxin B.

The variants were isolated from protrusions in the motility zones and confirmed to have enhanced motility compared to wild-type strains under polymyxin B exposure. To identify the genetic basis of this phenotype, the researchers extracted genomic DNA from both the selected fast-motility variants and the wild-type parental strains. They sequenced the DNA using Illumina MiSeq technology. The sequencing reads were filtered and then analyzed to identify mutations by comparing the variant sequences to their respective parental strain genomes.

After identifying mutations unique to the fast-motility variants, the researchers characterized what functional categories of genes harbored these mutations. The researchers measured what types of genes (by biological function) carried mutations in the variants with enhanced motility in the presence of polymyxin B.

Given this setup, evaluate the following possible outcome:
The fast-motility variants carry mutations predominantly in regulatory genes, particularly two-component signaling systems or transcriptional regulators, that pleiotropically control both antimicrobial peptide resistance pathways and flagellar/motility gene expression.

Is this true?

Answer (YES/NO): NO